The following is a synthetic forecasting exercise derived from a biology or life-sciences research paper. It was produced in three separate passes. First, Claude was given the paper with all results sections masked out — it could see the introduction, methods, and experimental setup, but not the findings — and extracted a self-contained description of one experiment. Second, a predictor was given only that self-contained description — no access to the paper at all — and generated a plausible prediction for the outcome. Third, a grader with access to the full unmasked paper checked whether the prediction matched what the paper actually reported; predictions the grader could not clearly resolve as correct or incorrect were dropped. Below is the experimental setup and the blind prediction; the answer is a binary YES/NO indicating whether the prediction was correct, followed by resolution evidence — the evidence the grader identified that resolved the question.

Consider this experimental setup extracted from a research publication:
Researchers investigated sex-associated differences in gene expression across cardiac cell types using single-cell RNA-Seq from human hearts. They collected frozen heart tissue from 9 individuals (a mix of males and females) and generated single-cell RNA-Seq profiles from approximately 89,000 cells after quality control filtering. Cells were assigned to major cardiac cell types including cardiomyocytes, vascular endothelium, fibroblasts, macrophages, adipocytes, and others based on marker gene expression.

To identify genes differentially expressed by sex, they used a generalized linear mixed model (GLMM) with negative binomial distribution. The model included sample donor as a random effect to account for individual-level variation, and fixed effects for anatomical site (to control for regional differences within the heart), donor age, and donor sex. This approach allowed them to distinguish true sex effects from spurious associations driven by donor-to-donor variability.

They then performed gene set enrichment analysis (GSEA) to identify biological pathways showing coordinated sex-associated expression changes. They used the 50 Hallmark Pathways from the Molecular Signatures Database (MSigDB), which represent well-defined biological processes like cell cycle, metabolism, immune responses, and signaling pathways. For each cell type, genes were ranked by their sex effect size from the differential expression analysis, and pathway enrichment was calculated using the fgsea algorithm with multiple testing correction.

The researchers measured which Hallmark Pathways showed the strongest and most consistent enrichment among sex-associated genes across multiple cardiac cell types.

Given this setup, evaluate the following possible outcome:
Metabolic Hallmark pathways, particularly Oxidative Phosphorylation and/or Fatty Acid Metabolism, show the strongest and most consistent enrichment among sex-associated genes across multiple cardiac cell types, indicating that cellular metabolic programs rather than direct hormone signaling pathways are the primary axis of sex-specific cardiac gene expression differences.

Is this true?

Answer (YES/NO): NO